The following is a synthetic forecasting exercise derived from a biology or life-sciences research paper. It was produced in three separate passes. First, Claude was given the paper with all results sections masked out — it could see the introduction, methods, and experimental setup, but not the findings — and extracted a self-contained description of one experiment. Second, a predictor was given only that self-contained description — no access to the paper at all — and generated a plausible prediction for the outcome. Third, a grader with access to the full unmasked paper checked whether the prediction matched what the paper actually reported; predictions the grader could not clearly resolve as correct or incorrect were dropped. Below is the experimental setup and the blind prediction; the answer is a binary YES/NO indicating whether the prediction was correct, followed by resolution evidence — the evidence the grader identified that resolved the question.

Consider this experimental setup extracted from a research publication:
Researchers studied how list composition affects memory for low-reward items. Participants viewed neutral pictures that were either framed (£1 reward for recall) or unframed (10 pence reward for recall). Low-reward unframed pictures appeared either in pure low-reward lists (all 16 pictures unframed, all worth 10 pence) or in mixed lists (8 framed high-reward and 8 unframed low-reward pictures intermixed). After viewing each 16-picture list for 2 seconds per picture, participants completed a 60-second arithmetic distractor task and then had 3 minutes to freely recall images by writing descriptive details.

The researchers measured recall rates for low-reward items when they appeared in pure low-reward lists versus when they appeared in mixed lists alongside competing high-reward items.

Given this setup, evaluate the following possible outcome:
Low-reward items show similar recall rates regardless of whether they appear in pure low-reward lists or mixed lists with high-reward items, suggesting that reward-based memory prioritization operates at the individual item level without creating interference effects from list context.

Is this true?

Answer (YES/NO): NO